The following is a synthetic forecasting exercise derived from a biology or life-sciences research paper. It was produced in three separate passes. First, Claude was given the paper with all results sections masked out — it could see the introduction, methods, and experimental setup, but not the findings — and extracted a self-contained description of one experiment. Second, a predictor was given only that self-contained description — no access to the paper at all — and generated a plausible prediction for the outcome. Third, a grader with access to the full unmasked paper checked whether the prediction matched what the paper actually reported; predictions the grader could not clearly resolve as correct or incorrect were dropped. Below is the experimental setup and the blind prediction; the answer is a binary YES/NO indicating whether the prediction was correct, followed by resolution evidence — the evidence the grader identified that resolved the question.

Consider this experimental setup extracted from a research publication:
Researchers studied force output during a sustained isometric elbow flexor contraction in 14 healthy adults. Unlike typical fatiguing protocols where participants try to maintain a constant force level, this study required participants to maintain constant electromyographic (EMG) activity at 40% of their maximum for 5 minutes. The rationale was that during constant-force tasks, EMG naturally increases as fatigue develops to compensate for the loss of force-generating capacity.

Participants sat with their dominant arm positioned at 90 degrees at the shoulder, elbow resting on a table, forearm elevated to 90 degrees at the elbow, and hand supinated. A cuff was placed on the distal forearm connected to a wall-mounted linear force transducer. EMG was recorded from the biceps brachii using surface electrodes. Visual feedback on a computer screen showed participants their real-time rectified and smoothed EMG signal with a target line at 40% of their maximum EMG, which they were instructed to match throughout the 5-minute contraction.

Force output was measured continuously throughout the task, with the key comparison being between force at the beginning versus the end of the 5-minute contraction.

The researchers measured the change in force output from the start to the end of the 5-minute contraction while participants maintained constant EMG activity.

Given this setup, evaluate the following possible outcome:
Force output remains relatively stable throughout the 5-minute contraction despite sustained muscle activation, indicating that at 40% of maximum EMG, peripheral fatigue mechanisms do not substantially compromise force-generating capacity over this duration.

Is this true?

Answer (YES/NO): NO